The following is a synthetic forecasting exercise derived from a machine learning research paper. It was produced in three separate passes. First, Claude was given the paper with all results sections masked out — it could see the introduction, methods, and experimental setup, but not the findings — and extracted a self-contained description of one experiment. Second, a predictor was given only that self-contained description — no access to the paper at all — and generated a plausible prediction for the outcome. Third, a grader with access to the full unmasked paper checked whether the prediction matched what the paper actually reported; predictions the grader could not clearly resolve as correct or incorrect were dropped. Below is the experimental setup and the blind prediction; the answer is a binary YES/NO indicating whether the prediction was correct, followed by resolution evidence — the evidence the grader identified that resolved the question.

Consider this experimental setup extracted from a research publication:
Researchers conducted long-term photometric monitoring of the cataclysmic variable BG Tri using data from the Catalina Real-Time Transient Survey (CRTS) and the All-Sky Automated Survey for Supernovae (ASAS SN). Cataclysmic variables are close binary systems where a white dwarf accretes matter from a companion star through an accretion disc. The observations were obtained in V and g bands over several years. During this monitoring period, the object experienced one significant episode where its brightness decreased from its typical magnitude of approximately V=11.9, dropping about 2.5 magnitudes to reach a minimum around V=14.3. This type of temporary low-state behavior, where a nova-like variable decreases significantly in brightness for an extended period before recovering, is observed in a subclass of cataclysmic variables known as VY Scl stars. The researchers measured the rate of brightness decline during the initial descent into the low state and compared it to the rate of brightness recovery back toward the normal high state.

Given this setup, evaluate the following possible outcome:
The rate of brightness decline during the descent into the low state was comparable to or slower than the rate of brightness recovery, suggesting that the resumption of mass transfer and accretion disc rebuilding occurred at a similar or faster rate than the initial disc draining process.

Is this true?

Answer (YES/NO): NO